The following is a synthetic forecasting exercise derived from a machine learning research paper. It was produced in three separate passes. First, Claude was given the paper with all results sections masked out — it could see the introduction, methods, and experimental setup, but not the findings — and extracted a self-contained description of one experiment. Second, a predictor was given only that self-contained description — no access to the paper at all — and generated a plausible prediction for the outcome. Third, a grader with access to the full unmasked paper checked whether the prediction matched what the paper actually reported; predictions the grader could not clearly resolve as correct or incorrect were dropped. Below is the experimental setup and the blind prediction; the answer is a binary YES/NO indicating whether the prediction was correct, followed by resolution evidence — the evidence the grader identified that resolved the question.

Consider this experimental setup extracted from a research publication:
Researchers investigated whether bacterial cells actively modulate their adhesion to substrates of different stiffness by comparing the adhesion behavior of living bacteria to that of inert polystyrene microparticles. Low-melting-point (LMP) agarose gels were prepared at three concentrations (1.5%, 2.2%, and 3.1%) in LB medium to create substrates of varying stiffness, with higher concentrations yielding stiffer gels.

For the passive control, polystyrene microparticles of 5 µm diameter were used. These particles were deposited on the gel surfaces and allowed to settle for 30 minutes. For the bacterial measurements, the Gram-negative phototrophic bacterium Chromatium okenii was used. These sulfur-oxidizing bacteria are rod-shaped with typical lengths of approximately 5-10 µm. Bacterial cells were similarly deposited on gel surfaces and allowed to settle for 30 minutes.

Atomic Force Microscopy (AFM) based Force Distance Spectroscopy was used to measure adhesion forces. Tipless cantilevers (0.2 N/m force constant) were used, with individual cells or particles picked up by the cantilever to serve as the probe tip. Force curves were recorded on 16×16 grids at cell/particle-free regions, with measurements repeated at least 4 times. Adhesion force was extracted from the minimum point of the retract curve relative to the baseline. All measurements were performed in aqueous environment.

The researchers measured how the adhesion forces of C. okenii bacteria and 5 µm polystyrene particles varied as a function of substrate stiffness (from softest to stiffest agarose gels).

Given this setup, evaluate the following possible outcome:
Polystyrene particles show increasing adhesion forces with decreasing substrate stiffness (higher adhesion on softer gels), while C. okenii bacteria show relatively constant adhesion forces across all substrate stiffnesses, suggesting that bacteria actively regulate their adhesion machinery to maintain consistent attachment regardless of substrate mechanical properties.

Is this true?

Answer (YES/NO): NO